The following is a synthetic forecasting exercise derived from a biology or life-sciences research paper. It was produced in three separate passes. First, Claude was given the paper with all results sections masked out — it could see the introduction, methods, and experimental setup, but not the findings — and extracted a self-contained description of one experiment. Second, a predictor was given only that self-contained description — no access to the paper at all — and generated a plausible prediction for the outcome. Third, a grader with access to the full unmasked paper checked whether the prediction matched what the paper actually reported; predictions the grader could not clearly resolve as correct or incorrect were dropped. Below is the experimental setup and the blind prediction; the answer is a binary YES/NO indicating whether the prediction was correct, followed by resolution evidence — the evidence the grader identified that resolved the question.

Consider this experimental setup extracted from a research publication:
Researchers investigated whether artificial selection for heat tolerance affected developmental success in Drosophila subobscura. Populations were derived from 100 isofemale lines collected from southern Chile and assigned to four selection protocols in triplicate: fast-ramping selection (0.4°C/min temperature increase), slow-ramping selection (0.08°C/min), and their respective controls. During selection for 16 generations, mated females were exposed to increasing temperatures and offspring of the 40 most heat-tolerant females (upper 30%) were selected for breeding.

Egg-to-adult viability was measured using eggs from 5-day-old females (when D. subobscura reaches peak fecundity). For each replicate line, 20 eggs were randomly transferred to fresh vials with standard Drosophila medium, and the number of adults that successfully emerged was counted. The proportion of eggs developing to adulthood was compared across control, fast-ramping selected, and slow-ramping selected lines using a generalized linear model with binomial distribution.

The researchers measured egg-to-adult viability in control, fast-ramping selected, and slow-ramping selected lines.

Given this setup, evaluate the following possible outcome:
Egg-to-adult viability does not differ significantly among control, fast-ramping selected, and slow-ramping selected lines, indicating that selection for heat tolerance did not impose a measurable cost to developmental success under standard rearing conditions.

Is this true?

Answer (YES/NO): NO